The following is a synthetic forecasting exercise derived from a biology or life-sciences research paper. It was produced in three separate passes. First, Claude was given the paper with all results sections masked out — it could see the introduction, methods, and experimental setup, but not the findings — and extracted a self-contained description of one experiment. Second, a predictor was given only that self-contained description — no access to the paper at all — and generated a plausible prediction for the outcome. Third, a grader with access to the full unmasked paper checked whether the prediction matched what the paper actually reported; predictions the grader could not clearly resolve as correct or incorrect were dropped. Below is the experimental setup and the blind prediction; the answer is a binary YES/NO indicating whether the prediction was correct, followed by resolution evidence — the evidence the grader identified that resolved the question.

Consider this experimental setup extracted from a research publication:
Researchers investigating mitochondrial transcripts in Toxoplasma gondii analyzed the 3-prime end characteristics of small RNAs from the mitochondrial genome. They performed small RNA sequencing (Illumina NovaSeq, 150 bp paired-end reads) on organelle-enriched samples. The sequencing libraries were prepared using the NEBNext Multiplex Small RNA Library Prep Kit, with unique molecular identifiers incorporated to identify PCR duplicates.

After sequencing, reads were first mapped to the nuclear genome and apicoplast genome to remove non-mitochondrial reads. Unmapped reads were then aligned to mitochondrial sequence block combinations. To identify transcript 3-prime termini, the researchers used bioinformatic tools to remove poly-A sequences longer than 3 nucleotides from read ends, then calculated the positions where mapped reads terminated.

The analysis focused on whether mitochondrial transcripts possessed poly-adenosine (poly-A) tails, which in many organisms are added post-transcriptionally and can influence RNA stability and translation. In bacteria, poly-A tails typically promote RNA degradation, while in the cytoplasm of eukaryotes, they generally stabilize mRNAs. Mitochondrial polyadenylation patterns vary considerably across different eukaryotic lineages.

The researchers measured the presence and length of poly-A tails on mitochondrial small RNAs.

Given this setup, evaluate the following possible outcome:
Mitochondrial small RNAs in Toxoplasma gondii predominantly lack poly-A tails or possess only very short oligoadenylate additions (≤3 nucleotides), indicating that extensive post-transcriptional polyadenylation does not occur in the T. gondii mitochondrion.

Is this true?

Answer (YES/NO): NO